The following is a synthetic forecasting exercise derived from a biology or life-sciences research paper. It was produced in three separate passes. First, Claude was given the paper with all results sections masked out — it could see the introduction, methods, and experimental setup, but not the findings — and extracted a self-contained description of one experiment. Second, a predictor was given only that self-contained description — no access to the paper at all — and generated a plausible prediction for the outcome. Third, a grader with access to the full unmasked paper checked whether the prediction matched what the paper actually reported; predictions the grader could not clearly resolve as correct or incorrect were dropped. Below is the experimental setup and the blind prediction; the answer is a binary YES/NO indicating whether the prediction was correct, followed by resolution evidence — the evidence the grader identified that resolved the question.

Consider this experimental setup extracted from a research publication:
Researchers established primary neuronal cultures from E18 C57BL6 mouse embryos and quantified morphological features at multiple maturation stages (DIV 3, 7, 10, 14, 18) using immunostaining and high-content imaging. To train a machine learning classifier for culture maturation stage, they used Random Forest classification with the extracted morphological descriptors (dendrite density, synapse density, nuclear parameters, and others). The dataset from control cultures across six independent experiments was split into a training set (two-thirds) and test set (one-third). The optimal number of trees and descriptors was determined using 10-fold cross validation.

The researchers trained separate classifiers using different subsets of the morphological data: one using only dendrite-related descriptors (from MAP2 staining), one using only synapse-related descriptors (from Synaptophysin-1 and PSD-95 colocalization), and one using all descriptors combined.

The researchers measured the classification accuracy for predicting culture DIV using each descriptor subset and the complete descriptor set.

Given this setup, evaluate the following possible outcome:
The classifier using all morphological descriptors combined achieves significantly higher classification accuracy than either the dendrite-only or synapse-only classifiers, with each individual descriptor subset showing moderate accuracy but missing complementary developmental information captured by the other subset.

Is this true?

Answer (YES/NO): YES